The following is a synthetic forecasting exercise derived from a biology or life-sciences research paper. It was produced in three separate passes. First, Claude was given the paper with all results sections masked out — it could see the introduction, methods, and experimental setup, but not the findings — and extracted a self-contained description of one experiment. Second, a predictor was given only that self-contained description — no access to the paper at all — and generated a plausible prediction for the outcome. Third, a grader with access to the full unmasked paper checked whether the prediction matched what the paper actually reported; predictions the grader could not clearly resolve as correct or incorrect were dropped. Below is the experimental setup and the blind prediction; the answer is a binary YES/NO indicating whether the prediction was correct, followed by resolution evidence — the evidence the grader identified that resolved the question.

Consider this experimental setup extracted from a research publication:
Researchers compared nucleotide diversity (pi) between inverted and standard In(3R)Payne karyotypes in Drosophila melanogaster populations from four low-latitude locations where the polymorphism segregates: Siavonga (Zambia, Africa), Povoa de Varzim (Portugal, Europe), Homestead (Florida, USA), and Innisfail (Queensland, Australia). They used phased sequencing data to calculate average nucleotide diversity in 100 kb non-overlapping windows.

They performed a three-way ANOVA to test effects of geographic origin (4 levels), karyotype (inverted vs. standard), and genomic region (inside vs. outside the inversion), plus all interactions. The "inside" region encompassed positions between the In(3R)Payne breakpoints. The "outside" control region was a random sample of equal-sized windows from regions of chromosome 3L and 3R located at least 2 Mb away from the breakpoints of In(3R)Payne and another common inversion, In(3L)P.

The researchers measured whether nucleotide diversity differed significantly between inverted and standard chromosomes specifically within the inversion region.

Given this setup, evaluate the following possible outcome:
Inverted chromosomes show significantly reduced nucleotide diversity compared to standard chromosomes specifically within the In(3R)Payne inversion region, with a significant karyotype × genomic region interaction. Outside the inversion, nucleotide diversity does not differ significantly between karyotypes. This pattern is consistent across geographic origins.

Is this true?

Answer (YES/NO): NO